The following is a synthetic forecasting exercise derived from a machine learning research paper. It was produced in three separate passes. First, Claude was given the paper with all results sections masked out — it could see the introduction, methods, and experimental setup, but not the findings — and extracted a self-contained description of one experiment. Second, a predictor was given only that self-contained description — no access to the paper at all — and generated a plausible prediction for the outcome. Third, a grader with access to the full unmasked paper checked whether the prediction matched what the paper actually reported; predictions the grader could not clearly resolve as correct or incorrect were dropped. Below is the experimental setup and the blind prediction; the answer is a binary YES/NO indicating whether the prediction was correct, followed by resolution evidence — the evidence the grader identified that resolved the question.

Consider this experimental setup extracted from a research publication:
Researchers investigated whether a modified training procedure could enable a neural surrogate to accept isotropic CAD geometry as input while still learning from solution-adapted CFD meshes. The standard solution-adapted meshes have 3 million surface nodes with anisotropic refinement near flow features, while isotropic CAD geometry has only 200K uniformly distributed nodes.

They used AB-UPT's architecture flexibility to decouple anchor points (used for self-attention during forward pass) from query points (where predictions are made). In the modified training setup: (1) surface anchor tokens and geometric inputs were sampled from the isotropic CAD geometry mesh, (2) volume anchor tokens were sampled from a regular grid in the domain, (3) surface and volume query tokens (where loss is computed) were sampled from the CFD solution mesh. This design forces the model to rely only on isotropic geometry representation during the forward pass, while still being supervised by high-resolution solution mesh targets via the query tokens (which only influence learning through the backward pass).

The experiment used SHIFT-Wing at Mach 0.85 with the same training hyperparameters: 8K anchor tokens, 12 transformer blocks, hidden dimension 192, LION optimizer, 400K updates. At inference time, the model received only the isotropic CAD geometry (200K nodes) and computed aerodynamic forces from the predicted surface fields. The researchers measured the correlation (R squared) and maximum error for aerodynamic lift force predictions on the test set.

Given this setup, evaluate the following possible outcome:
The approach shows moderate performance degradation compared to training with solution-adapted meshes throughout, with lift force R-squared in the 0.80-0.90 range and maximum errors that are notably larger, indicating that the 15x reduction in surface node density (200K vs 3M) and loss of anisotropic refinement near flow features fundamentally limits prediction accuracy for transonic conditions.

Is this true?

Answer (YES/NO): NO